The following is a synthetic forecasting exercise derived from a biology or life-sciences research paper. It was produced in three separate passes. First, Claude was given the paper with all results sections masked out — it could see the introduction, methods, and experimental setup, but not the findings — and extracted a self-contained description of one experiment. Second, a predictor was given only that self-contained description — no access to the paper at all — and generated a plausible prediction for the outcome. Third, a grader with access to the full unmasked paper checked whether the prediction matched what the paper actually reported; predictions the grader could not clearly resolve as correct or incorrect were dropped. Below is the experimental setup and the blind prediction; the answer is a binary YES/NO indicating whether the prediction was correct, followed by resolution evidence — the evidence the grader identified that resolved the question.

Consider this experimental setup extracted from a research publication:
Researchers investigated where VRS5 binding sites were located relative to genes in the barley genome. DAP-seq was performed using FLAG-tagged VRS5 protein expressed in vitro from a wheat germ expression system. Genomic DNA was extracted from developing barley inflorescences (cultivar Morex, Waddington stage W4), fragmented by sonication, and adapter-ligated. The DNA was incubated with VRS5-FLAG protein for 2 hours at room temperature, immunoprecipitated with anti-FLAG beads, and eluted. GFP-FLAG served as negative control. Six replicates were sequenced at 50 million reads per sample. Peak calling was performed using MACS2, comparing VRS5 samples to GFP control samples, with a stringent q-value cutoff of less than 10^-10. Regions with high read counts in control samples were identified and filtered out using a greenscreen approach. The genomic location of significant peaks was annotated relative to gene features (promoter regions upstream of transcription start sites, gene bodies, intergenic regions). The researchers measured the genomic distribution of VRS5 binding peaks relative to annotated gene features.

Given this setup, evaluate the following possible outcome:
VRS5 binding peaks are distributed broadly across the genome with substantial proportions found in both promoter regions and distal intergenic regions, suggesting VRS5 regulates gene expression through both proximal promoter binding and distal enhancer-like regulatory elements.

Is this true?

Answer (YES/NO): NO